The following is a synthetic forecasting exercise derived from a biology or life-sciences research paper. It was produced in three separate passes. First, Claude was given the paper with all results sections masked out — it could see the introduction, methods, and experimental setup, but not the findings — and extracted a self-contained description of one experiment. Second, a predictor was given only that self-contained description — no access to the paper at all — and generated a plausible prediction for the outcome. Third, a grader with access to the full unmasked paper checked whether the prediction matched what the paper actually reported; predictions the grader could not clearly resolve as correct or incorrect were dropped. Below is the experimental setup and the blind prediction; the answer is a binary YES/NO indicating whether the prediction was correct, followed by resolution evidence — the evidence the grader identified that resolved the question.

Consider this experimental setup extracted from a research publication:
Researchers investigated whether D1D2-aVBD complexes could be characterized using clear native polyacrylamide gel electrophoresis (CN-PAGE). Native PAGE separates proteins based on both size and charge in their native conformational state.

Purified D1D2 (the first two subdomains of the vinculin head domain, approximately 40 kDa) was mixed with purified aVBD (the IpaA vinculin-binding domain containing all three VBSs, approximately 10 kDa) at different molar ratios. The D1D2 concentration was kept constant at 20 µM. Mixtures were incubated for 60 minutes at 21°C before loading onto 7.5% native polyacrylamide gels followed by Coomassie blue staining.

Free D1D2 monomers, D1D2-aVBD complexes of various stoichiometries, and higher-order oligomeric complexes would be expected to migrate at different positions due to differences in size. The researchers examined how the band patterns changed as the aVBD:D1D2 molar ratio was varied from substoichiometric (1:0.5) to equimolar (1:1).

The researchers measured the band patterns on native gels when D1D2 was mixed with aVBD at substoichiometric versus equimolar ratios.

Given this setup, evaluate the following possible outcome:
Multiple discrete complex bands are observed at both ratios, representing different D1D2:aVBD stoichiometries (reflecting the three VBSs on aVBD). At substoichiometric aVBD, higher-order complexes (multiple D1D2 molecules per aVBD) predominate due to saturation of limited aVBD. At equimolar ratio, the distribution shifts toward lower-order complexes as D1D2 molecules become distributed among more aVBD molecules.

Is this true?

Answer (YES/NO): NO